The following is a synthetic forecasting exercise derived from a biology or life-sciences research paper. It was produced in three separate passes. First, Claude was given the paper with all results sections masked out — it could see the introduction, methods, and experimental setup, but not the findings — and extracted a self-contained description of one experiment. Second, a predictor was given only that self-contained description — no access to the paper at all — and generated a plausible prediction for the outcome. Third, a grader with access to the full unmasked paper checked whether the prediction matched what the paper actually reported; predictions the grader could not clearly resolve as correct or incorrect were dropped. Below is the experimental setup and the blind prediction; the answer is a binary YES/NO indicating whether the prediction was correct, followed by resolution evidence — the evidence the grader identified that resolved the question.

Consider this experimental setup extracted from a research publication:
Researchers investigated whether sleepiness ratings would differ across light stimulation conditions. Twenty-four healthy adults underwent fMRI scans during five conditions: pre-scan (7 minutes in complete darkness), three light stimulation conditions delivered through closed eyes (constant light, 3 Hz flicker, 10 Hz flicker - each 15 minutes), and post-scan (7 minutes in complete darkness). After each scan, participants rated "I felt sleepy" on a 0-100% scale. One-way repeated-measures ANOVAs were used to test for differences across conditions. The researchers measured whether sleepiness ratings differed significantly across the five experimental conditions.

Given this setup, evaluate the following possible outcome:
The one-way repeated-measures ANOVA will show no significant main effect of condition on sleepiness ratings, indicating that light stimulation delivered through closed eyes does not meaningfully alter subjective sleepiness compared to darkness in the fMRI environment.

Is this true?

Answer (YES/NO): YES